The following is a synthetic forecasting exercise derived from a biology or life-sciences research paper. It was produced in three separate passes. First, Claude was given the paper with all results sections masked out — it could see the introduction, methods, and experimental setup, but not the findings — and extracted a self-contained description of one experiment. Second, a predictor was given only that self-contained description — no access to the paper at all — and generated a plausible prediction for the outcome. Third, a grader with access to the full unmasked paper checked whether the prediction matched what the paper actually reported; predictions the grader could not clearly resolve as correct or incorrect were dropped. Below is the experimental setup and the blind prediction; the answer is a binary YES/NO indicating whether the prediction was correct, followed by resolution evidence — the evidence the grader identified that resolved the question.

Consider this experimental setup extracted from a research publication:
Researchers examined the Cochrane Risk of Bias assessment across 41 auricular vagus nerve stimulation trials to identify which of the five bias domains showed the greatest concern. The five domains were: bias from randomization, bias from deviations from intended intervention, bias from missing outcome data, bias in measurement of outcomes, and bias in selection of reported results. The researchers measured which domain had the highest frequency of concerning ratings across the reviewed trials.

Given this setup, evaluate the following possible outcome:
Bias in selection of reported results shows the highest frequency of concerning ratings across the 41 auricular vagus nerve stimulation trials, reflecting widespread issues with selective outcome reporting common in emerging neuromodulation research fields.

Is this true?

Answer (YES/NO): YES